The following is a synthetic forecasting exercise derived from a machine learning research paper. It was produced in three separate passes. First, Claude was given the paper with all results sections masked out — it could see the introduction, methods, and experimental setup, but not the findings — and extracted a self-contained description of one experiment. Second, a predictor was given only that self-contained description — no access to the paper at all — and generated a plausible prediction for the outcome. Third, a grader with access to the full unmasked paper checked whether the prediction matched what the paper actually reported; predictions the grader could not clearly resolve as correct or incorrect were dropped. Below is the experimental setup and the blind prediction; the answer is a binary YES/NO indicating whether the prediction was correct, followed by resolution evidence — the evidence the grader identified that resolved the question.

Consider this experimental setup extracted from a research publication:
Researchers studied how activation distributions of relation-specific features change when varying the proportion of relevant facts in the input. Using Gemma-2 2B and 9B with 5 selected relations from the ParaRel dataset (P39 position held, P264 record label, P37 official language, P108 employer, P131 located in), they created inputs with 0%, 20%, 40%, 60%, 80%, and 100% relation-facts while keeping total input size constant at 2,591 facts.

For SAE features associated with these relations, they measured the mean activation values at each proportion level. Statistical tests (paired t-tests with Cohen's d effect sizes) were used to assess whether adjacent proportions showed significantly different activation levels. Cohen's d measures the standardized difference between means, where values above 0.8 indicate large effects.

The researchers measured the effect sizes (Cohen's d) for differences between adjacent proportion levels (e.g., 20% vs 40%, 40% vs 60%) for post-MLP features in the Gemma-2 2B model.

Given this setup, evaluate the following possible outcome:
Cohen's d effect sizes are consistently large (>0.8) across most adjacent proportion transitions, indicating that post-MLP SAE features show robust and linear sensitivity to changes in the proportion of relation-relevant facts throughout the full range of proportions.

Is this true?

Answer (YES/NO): NO